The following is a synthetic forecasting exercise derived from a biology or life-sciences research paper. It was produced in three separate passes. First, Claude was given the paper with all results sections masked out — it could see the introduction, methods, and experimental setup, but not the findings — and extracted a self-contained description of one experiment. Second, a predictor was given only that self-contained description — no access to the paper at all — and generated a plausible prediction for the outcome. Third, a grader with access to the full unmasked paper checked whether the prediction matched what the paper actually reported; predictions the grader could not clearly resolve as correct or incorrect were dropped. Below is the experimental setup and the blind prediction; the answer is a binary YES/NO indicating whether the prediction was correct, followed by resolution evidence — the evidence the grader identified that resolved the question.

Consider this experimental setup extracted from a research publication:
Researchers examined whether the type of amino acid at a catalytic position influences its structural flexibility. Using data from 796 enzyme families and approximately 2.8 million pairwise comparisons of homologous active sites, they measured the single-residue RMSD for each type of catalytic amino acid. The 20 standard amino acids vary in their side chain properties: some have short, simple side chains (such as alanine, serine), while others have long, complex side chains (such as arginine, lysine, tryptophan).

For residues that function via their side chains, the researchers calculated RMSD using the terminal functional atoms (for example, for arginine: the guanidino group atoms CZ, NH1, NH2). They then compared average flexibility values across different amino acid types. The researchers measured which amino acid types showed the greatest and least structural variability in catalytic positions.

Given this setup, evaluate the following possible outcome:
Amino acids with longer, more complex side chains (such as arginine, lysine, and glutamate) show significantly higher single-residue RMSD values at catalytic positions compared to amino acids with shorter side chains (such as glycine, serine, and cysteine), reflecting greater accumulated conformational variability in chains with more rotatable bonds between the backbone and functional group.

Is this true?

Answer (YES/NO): NO